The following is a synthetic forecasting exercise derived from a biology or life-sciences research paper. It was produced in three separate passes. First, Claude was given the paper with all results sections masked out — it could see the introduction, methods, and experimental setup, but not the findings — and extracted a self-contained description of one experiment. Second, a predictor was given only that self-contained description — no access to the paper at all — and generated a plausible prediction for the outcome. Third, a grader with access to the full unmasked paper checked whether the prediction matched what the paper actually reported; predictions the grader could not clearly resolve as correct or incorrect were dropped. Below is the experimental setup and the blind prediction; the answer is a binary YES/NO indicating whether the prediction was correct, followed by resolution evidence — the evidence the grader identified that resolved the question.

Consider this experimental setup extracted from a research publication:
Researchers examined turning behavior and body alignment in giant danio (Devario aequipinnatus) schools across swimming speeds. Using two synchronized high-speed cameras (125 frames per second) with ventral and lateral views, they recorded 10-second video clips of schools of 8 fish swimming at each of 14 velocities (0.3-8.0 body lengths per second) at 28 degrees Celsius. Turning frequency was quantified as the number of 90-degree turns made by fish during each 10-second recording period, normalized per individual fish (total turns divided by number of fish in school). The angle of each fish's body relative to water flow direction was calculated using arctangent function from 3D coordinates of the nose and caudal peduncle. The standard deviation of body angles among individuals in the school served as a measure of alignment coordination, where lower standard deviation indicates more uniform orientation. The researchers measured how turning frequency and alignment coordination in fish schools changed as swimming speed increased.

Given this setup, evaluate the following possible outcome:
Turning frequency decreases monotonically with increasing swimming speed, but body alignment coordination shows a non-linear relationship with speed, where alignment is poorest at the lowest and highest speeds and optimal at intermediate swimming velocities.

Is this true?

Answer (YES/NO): NO